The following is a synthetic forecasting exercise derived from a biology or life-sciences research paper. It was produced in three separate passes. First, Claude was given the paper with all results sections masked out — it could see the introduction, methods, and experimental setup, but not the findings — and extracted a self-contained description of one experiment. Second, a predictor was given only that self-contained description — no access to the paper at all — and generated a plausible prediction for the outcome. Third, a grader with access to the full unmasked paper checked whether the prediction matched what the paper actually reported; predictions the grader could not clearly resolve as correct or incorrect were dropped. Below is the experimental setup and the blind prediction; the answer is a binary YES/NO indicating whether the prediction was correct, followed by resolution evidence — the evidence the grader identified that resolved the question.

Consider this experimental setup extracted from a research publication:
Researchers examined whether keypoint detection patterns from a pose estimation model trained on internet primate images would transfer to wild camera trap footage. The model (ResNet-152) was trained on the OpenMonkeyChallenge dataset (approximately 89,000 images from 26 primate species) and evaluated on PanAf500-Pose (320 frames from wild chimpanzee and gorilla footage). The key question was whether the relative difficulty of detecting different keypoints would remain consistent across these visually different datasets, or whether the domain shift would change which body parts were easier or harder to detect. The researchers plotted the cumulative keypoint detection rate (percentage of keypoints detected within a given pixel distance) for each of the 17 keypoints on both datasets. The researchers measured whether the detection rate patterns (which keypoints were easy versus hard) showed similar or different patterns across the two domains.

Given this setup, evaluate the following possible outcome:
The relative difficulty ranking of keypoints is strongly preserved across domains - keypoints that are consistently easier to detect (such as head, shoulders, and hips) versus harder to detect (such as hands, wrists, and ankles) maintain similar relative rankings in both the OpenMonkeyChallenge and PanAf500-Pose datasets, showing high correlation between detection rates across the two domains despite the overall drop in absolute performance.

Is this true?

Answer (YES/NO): NO